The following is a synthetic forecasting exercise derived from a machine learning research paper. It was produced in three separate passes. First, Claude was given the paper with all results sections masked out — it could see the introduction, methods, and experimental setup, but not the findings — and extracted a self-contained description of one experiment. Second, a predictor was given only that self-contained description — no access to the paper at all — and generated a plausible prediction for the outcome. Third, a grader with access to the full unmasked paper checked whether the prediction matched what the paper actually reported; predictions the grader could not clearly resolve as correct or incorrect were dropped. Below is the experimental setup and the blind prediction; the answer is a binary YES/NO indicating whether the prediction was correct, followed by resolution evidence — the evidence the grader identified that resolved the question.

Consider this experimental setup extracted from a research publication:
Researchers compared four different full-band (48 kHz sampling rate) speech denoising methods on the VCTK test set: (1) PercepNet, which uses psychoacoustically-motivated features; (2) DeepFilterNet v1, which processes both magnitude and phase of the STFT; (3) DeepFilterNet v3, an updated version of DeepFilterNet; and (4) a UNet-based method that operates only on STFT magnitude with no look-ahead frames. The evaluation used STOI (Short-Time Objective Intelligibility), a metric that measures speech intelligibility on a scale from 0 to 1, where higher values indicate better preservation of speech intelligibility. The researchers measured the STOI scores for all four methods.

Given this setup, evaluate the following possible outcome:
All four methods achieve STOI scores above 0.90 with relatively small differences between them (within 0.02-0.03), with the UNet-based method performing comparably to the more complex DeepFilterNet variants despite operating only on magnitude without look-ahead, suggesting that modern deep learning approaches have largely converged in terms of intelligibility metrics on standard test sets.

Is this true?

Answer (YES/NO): NO